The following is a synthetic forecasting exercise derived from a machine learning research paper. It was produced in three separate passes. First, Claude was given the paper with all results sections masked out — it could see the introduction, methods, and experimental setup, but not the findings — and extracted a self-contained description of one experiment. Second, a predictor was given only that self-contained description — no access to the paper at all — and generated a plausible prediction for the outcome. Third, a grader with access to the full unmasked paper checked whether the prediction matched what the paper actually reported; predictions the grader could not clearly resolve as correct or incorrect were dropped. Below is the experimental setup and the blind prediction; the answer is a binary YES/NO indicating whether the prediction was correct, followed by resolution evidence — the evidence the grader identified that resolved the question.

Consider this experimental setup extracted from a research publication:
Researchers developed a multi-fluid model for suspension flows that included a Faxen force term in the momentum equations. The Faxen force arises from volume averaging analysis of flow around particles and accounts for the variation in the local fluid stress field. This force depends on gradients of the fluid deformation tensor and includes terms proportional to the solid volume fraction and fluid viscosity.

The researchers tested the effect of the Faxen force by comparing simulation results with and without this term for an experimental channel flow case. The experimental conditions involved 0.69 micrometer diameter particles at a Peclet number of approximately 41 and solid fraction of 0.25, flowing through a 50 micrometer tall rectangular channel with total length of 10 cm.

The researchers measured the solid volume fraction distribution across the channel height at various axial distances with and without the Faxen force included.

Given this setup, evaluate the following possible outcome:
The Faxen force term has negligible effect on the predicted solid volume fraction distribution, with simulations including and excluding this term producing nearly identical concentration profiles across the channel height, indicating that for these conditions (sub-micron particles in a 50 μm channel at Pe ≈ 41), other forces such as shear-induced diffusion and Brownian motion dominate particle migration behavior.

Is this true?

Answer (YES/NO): YES